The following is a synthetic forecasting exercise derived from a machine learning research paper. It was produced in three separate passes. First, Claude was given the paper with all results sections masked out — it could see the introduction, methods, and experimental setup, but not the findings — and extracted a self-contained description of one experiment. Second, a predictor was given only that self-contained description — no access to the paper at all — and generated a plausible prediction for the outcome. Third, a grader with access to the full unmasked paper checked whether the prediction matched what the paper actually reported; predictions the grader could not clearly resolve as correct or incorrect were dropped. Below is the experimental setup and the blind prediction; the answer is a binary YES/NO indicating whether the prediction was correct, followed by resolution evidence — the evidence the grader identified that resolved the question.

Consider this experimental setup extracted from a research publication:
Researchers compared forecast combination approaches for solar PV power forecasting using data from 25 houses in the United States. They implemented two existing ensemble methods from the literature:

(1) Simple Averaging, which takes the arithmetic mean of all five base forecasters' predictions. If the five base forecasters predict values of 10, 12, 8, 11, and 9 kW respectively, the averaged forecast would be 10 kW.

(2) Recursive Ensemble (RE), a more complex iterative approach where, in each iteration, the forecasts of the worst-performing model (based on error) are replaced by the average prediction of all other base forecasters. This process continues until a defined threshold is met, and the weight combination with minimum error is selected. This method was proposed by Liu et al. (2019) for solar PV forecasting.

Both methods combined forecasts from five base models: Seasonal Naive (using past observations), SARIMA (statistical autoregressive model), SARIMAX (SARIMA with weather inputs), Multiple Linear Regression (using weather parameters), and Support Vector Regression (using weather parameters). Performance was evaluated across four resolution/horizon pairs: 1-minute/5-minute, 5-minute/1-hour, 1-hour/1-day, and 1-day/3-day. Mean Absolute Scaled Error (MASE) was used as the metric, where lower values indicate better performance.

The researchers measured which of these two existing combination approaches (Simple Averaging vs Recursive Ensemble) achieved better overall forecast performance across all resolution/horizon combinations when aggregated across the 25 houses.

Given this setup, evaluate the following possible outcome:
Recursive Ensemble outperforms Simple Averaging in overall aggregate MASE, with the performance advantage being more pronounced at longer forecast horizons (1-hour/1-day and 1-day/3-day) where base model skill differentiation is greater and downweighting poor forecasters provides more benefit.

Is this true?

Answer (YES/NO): NO